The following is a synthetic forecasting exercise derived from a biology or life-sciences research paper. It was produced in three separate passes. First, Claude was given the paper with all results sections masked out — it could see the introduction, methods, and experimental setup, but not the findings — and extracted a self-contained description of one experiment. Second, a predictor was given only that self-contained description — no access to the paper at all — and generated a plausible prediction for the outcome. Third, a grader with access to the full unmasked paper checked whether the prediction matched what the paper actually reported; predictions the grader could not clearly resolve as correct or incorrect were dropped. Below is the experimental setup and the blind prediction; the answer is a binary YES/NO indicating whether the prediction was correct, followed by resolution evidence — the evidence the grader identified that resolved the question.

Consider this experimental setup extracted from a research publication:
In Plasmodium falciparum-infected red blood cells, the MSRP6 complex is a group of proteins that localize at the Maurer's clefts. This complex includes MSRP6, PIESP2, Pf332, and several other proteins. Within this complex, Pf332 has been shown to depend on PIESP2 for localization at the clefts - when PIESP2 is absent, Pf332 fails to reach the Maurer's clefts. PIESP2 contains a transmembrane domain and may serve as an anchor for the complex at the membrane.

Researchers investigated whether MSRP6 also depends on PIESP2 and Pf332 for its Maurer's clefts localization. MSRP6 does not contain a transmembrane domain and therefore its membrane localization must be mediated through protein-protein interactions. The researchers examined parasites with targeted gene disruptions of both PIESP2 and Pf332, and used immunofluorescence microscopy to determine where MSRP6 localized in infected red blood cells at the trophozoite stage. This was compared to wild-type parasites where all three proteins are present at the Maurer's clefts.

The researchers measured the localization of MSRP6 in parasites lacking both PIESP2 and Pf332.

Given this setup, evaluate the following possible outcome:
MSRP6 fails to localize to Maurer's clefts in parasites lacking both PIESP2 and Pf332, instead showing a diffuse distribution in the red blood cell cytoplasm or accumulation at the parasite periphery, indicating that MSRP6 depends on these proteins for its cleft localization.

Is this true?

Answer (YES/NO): NO